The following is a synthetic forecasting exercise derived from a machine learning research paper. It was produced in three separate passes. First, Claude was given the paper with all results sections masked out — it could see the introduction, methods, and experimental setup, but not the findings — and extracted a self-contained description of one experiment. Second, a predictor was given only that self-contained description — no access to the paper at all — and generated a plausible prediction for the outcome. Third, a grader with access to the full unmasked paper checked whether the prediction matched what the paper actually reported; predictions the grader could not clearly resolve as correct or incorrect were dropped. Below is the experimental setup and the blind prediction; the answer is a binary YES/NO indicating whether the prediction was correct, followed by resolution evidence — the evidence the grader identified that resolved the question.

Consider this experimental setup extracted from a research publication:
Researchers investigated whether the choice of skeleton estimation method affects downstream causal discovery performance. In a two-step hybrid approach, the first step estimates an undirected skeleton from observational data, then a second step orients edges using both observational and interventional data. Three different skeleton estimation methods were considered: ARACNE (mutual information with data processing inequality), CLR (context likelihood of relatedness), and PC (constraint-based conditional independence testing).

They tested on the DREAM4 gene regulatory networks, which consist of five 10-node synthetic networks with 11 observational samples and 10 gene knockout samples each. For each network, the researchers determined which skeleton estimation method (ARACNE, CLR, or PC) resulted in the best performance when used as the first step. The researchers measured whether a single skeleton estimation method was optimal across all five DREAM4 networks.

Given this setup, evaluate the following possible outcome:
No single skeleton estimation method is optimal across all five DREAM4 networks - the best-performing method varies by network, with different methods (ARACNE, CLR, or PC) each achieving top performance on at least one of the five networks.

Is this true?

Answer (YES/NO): NO